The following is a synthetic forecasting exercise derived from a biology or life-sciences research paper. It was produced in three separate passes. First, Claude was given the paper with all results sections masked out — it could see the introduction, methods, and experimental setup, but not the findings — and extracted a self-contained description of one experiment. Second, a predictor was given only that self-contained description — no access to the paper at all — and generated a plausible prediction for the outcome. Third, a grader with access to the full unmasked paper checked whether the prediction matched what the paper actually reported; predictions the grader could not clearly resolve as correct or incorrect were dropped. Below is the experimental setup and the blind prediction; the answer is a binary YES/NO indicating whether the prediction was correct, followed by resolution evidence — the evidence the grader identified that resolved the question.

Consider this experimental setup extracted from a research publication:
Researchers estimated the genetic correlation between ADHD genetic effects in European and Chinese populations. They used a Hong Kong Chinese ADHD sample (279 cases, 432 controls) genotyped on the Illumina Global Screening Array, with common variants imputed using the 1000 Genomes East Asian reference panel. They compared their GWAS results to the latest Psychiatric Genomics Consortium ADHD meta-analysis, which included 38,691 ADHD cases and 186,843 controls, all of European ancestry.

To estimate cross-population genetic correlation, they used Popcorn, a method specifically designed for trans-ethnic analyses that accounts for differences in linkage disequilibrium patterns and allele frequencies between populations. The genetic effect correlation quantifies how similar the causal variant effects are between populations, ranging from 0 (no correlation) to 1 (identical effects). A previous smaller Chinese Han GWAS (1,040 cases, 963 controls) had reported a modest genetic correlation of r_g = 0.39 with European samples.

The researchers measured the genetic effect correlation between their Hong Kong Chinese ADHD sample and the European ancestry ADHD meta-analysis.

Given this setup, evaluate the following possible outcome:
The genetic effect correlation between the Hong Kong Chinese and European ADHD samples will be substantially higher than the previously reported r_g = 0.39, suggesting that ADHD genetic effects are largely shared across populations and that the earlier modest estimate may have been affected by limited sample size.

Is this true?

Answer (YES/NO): NO